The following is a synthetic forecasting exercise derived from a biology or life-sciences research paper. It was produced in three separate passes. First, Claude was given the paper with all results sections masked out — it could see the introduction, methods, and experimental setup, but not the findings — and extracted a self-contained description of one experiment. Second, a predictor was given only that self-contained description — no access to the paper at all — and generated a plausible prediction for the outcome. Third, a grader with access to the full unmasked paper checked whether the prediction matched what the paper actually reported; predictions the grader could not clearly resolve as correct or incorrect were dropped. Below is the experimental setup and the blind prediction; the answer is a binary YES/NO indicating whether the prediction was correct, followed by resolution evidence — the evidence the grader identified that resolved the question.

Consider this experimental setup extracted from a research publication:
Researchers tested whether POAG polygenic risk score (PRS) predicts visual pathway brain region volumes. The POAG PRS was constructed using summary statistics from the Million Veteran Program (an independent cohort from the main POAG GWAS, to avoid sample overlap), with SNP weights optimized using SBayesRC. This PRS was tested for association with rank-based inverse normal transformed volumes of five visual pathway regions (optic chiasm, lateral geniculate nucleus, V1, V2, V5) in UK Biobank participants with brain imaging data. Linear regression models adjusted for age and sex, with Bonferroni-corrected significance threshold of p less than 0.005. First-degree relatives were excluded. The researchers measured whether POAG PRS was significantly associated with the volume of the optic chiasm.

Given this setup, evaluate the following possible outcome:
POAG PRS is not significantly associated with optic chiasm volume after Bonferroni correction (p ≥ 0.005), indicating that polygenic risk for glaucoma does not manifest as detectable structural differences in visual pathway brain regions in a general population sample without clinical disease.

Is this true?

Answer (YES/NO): YES